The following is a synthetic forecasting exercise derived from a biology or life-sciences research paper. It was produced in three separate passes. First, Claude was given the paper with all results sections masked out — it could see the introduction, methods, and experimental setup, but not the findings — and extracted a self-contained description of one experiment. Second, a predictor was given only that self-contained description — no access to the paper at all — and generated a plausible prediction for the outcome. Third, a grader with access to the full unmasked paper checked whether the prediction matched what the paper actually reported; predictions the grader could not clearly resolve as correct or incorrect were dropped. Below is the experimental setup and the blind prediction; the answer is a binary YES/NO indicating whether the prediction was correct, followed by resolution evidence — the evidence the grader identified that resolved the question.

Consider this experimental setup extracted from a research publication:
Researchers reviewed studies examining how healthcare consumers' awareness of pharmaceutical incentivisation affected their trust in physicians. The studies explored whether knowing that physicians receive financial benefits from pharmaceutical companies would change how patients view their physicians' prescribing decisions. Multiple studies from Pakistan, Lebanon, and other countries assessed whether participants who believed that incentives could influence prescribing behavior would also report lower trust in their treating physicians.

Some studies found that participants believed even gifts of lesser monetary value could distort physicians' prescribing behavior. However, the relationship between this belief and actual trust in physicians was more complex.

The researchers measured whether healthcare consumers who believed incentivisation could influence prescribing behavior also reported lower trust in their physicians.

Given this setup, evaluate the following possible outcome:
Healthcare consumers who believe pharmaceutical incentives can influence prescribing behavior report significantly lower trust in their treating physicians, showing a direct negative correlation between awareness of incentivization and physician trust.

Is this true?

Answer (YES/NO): NO